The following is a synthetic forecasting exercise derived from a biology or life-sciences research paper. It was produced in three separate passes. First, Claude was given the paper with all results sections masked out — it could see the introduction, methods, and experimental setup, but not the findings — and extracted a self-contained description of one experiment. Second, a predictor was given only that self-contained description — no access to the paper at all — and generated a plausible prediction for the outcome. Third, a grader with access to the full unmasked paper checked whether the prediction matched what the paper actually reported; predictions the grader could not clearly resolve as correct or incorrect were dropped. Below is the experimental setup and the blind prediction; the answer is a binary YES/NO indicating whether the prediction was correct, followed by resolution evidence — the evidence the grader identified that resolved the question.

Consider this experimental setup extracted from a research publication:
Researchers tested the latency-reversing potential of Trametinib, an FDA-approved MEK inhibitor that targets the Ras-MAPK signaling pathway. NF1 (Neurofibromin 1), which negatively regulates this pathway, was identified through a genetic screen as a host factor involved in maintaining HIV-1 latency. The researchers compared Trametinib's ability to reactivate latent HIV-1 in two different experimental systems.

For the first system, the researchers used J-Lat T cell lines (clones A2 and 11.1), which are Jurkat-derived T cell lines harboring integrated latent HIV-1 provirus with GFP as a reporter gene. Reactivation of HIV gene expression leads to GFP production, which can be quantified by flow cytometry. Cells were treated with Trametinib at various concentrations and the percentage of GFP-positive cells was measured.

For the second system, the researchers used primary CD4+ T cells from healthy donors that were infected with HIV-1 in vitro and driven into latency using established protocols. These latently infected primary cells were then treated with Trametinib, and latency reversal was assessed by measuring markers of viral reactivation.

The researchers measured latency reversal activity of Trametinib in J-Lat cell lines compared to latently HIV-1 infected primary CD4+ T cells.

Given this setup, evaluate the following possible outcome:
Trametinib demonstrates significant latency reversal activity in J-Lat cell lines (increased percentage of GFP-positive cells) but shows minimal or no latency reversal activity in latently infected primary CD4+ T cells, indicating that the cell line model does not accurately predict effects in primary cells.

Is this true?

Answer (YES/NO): YES